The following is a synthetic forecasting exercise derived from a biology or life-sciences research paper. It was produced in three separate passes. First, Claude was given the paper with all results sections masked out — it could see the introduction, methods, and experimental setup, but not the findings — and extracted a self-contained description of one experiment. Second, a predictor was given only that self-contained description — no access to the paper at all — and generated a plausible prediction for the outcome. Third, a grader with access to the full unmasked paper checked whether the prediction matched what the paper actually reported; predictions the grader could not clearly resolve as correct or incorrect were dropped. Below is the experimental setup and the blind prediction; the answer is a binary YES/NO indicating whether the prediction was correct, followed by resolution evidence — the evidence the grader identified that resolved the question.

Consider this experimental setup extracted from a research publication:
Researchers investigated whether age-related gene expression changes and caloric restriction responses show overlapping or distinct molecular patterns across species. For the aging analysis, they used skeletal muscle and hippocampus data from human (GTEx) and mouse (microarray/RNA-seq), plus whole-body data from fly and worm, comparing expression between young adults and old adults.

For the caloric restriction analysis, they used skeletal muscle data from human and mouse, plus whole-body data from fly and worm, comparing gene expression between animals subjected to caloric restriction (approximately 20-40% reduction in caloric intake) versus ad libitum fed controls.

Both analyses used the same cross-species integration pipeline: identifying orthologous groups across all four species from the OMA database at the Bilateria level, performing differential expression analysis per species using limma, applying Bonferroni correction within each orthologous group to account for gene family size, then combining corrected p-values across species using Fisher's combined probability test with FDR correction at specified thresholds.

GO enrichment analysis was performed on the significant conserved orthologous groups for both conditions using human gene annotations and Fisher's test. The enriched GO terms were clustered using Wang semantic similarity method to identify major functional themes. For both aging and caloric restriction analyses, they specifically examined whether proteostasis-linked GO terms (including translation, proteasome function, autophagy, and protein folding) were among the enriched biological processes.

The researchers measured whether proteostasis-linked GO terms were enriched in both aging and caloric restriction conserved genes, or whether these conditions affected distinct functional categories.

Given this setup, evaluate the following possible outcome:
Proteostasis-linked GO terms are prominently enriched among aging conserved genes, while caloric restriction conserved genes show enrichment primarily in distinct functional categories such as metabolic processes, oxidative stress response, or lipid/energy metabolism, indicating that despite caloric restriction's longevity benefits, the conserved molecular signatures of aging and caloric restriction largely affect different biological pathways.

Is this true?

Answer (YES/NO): NO